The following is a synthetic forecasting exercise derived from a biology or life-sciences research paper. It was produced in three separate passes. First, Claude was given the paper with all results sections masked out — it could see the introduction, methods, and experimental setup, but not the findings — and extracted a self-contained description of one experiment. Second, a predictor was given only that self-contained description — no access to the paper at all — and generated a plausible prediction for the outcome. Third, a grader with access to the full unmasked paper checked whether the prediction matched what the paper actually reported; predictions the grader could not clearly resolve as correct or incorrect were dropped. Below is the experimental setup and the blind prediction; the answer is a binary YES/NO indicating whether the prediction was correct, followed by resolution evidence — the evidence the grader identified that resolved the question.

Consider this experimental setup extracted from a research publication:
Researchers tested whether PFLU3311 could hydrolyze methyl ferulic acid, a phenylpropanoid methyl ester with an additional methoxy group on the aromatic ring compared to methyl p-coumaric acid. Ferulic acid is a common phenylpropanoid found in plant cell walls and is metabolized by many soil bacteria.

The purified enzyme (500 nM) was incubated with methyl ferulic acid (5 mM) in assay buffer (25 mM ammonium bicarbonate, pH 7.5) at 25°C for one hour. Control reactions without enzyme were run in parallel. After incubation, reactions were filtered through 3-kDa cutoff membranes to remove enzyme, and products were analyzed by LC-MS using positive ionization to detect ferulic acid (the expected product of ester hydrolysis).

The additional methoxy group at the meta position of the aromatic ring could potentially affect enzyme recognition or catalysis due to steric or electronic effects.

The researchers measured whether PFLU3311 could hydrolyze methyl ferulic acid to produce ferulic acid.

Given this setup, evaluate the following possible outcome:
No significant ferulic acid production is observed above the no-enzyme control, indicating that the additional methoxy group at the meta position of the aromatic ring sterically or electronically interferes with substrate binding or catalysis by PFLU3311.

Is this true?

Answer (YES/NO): NO